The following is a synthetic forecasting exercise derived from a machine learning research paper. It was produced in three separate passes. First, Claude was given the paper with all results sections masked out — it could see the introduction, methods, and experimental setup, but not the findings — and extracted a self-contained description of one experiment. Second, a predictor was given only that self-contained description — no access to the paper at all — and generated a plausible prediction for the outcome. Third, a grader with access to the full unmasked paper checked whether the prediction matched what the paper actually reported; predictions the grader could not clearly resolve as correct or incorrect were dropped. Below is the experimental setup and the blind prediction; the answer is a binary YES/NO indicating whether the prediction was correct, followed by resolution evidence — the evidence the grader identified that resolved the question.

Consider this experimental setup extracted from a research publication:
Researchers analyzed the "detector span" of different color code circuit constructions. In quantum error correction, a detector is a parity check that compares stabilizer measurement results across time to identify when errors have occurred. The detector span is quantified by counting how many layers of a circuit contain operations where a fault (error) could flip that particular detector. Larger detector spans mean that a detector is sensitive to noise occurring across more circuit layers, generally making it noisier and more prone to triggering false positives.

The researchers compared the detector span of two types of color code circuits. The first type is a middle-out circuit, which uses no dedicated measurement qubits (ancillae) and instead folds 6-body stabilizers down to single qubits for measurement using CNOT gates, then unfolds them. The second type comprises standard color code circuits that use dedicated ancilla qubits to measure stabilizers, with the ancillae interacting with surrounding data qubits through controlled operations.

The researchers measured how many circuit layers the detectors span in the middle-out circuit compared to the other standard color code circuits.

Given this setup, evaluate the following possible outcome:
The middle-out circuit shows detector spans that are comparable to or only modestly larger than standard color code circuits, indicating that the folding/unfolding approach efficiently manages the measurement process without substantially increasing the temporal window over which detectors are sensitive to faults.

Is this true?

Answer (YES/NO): NO